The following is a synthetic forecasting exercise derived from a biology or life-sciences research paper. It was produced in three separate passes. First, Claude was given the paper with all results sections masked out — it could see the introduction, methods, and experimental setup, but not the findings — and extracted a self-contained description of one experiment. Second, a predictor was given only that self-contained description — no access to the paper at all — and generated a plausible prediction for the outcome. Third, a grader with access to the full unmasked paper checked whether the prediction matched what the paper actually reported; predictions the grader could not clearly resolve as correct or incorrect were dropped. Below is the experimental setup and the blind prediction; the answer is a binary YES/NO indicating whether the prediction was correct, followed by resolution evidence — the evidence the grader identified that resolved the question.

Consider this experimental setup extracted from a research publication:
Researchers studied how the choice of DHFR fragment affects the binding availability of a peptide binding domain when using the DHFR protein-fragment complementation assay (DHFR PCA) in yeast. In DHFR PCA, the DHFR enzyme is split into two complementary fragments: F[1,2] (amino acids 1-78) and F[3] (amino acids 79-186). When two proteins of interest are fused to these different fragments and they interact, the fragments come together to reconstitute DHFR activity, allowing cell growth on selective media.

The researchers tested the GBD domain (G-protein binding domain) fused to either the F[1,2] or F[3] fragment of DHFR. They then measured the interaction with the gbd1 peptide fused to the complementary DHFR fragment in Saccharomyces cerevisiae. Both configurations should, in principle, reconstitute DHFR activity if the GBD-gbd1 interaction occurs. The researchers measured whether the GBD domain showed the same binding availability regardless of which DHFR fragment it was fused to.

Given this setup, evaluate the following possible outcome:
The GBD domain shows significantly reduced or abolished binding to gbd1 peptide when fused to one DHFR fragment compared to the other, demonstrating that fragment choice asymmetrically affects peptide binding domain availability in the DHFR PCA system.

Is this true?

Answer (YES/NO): NO